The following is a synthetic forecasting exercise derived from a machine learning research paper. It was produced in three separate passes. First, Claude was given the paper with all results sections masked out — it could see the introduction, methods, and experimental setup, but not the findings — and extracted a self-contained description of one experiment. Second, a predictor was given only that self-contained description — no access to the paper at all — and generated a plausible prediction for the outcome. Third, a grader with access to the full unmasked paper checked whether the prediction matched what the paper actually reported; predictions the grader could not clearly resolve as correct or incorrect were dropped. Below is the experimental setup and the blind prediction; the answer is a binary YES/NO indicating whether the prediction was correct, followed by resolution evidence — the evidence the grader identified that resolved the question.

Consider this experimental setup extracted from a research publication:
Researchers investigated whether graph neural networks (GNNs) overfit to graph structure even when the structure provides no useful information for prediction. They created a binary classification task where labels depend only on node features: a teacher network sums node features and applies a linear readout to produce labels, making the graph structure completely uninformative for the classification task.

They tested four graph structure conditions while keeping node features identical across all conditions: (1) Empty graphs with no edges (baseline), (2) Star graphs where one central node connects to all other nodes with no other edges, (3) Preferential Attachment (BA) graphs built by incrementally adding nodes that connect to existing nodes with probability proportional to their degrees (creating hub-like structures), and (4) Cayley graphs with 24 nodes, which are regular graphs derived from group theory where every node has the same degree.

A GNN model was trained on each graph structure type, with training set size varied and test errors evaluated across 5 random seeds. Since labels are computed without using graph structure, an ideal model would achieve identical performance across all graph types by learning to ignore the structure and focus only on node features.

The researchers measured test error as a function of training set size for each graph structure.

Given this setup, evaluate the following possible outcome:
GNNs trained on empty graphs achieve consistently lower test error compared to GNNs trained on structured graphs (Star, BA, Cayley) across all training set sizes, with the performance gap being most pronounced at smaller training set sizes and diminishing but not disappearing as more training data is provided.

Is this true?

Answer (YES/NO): NO